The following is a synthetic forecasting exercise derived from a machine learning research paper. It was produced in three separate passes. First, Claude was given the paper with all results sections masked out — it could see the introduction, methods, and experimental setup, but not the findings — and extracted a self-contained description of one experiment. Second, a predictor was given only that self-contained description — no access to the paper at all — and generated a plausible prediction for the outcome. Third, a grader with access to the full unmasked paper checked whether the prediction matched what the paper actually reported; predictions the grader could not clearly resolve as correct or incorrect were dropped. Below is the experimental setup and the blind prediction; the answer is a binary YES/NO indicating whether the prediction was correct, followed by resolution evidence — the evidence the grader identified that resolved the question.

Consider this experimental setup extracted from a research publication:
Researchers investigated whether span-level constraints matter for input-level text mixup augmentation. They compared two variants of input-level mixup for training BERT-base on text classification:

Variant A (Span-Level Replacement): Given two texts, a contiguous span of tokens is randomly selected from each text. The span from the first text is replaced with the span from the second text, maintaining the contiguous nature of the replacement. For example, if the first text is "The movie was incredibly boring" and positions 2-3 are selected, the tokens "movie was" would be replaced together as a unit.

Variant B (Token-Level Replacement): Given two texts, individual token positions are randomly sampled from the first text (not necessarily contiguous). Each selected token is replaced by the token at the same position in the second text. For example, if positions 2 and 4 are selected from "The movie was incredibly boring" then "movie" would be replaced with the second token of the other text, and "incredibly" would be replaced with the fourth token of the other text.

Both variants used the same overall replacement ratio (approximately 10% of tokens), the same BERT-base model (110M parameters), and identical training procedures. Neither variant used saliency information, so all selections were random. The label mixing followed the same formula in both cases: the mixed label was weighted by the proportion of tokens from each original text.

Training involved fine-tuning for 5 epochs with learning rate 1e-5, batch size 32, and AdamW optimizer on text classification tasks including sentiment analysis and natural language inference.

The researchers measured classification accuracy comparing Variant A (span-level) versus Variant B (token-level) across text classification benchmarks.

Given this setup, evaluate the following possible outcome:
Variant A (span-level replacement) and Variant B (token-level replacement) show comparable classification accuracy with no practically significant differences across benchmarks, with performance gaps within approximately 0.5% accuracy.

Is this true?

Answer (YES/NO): NO